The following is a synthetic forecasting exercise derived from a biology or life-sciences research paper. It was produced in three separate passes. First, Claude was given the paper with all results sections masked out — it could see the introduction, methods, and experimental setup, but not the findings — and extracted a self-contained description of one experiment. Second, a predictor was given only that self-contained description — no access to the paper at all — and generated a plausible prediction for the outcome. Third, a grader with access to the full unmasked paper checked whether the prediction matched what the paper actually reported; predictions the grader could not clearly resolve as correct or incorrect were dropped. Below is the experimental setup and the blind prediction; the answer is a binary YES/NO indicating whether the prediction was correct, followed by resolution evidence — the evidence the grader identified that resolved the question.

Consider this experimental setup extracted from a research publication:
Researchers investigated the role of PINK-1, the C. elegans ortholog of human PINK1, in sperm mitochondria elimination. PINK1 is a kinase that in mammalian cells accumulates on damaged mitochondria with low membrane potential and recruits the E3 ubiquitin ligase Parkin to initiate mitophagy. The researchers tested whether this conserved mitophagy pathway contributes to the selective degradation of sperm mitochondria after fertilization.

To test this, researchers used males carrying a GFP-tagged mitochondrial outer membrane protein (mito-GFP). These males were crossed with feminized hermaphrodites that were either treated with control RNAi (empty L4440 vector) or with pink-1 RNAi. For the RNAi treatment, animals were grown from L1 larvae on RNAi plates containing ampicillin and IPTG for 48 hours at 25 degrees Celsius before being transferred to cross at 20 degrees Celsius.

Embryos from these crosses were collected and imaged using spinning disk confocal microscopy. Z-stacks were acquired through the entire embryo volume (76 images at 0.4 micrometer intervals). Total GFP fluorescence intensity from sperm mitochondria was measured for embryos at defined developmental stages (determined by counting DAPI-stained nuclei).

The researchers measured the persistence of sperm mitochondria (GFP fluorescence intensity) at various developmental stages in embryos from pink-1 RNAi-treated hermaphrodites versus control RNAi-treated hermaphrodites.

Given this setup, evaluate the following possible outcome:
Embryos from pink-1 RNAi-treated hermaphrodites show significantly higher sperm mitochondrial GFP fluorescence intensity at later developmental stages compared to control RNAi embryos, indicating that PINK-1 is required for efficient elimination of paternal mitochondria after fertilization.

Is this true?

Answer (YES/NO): NO